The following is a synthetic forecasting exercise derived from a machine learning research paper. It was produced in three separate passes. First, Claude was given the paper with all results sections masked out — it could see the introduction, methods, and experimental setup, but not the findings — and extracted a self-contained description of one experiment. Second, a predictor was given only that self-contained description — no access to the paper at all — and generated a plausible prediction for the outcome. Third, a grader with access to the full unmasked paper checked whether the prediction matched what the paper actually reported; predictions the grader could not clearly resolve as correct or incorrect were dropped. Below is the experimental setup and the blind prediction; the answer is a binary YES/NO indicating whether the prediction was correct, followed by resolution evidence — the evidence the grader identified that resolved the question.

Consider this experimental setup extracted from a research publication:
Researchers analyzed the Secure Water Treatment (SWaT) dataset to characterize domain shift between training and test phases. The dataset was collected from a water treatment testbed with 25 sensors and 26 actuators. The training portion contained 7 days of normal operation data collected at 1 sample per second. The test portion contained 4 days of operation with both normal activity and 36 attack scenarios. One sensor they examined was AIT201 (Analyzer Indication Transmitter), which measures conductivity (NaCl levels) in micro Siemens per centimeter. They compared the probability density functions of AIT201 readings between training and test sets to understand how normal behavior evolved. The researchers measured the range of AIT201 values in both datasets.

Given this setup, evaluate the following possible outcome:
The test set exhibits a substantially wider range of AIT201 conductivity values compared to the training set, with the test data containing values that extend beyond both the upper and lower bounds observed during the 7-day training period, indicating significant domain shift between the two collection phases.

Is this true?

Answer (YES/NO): NO